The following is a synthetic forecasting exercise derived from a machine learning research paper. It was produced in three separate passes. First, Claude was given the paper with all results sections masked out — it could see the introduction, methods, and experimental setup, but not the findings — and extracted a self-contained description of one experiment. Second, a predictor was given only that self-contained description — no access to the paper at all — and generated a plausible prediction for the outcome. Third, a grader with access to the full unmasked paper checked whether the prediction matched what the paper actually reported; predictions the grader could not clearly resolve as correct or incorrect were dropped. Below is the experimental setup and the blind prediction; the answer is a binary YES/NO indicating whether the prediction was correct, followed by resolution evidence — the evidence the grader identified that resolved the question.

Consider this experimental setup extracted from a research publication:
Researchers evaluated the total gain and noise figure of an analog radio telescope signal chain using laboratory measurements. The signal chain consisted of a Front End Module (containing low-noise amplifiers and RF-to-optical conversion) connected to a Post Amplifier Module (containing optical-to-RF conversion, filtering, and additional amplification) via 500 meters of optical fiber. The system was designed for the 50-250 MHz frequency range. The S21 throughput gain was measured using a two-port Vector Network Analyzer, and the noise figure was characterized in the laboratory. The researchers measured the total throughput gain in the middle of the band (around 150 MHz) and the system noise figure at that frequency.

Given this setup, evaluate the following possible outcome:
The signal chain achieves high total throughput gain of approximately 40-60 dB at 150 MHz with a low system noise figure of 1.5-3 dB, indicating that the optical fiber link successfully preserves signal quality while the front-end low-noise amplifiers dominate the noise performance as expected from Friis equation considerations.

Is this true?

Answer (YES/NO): NO